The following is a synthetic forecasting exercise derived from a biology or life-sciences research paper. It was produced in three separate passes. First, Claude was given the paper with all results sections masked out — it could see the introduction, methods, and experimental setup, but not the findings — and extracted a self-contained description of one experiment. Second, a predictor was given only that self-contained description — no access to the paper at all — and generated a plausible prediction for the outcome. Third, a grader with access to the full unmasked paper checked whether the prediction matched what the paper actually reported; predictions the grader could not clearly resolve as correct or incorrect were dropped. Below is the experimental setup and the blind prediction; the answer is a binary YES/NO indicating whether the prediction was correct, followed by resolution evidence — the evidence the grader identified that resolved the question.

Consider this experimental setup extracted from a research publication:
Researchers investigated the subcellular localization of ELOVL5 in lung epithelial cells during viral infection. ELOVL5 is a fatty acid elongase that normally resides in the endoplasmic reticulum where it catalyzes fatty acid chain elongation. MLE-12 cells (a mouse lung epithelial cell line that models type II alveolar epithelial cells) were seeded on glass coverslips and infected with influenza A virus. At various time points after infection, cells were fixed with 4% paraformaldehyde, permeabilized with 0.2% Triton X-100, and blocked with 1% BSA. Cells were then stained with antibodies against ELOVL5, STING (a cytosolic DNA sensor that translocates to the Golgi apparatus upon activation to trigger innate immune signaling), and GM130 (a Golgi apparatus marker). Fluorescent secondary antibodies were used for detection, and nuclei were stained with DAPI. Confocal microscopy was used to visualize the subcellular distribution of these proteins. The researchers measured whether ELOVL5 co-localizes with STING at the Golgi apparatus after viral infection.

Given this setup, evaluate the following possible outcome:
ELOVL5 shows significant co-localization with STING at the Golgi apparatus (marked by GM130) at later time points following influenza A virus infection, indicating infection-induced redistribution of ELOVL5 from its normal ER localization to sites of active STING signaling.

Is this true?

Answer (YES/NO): NO